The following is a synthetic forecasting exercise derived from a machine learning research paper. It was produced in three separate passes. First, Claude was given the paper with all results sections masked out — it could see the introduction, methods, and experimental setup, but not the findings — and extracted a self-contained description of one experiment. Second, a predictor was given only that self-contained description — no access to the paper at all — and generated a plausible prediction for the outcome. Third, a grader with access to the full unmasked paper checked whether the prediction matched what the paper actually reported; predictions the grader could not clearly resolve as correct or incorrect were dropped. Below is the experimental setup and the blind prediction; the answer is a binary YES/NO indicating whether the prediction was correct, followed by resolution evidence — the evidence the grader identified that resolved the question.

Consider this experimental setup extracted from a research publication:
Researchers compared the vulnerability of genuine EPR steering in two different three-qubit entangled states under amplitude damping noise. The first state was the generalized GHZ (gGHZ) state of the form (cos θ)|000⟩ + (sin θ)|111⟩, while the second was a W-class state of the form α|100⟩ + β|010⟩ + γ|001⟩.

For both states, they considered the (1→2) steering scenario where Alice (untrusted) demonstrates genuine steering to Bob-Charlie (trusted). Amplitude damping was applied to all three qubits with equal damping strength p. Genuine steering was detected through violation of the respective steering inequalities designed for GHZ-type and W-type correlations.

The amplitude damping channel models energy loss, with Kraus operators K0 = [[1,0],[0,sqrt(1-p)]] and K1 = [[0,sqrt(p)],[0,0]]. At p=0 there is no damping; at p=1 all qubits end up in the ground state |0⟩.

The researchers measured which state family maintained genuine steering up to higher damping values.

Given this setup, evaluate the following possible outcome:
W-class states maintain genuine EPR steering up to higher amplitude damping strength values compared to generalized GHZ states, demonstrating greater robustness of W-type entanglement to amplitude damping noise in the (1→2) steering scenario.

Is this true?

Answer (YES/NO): NO